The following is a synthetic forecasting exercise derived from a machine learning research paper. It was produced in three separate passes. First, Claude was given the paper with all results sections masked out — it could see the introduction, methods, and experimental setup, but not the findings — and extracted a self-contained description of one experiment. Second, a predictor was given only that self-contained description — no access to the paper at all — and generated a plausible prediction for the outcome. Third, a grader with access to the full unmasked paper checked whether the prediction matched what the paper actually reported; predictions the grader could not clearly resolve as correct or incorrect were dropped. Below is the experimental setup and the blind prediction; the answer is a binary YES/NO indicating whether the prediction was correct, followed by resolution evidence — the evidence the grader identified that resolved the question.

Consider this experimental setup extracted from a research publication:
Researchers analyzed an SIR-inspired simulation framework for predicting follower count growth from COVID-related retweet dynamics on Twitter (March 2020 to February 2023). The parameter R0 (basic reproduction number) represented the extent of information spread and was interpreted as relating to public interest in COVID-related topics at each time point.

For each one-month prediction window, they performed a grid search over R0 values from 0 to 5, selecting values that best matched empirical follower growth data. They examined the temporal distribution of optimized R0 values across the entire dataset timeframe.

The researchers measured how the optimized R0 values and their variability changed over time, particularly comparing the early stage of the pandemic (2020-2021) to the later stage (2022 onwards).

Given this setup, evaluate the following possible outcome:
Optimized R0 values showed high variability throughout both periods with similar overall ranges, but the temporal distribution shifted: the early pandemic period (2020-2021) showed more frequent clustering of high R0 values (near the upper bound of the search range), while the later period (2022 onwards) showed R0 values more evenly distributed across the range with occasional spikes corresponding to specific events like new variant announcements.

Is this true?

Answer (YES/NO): NO